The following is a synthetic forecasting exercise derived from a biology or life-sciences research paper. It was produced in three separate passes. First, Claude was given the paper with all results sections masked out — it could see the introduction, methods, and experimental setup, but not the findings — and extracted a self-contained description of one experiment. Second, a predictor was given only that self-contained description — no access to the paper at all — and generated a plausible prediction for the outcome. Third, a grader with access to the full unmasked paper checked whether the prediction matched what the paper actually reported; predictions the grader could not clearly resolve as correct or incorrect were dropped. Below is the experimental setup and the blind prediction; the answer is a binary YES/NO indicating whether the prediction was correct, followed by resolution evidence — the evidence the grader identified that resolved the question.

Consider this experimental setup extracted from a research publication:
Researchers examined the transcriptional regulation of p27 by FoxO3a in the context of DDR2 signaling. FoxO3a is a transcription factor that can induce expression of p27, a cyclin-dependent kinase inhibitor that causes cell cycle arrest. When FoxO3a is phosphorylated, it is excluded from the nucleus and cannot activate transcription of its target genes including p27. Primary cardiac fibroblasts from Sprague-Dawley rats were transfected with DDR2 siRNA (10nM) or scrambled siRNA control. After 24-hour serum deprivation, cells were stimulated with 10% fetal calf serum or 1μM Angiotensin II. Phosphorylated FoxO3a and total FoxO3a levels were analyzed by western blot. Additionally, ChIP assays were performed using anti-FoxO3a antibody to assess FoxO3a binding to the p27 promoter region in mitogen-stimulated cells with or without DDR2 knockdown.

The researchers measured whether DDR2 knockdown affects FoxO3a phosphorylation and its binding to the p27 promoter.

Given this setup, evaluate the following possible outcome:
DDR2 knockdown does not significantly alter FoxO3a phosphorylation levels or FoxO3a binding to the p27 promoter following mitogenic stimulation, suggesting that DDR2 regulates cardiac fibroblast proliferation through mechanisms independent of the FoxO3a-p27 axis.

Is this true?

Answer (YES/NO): NO